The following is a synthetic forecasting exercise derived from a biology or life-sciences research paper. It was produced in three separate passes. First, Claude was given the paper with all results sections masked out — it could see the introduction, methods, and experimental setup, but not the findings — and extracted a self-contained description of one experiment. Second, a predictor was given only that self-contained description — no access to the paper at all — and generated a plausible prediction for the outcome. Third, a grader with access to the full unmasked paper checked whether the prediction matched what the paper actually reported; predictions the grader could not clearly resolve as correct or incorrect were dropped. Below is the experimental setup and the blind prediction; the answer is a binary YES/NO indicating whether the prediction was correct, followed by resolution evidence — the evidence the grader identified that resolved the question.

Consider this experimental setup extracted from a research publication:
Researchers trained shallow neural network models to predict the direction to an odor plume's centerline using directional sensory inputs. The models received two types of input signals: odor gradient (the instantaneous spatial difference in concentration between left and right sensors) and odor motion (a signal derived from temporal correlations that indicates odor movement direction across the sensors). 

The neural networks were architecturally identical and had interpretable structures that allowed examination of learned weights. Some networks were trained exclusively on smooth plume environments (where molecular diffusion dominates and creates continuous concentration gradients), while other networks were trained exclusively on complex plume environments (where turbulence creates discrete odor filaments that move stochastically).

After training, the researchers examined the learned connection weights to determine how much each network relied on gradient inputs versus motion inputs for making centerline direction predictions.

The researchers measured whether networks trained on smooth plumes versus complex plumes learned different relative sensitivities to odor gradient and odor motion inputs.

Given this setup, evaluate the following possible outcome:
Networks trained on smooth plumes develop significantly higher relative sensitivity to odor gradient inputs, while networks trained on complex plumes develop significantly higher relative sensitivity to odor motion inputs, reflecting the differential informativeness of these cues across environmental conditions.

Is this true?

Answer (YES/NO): YES